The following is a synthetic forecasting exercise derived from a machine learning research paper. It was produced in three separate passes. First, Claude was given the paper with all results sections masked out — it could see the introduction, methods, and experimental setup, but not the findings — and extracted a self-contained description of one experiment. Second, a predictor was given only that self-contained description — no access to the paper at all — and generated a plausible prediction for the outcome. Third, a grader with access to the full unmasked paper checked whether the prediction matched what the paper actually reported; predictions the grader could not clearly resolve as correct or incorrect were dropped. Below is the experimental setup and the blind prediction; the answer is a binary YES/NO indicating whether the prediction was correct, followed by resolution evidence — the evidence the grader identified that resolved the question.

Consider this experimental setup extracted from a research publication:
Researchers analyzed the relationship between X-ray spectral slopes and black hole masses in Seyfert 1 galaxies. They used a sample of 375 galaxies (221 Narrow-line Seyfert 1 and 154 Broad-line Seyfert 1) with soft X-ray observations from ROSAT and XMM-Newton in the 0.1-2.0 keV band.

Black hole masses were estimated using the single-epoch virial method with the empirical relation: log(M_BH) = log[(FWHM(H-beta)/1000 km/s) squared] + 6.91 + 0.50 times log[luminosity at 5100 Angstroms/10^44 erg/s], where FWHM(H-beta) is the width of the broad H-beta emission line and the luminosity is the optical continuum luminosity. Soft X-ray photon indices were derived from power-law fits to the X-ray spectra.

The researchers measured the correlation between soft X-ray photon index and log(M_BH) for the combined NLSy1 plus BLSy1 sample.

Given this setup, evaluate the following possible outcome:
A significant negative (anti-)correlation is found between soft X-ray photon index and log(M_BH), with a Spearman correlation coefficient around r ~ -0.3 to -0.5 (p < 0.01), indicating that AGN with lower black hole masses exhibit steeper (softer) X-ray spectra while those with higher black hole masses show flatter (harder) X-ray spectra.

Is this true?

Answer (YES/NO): YES